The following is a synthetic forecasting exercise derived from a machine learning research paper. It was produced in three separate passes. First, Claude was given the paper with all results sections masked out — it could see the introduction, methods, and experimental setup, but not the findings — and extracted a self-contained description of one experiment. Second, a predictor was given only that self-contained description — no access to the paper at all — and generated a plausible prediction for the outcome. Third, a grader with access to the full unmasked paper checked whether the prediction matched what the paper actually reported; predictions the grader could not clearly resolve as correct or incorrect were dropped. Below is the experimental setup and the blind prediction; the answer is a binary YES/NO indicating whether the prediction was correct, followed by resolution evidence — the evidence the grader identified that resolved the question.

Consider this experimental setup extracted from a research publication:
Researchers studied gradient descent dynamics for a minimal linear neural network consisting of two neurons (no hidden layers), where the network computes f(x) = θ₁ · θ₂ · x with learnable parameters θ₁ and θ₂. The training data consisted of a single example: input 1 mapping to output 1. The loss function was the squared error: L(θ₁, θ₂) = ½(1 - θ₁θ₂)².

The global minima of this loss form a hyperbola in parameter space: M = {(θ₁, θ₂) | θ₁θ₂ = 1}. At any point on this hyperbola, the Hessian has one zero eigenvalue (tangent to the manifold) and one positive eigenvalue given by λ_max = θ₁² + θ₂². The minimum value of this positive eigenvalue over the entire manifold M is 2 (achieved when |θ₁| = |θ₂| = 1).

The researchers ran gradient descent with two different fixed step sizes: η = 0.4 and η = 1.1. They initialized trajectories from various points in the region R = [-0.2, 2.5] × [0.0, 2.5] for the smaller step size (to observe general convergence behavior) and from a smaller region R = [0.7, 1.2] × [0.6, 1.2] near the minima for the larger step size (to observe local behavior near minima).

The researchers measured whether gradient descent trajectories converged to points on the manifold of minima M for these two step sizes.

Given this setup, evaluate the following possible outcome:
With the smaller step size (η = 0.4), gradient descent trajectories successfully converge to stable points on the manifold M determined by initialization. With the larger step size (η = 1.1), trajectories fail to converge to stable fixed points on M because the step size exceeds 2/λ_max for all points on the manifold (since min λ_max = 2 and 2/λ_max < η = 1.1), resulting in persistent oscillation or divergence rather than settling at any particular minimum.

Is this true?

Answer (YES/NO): YES